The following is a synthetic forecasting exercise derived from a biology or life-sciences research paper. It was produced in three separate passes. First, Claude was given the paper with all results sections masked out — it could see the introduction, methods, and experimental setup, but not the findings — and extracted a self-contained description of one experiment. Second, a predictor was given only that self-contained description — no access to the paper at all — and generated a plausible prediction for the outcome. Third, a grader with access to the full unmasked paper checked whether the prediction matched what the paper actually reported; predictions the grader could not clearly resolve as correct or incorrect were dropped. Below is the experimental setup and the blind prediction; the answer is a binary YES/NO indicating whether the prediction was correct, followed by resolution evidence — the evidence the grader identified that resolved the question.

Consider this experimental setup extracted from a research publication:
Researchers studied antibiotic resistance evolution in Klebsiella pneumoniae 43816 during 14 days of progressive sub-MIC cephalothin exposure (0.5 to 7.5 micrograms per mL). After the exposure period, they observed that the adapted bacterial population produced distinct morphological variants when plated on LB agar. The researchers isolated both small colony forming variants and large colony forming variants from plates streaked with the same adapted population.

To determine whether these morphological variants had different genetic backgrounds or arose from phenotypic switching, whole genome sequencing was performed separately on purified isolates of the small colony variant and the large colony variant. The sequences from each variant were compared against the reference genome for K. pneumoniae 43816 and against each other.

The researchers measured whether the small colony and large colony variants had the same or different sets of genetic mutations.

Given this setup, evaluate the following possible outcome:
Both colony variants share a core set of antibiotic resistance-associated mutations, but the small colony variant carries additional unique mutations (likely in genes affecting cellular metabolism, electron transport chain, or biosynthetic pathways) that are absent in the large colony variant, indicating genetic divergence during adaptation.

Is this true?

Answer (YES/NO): YES